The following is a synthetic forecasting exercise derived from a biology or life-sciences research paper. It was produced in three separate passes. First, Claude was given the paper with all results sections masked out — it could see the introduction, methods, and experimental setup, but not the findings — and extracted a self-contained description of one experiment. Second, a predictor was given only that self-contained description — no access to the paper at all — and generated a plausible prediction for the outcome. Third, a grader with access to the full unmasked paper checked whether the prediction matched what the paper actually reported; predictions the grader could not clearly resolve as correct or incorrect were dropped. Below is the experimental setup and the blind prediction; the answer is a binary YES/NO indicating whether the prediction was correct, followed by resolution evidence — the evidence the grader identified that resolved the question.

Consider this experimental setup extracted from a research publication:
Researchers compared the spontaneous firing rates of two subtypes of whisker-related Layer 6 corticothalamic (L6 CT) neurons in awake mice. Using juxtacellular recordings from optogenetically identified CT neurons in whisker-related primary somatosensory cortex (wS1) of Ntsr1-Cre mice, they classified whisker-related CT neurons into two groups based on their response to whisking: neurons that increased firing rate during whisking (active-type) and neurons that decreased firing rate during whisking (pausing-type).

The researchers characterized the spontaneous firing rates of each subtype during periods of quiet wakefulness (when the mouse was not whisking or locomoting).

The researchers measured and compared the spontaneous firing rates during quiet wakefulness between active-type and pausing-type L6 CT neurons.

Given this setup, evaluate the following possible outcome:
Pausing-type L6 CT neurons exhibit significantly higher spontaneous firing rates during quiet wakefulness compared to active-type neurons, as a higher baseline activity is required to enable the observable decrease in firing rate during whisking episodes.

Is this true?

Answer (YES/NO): YES